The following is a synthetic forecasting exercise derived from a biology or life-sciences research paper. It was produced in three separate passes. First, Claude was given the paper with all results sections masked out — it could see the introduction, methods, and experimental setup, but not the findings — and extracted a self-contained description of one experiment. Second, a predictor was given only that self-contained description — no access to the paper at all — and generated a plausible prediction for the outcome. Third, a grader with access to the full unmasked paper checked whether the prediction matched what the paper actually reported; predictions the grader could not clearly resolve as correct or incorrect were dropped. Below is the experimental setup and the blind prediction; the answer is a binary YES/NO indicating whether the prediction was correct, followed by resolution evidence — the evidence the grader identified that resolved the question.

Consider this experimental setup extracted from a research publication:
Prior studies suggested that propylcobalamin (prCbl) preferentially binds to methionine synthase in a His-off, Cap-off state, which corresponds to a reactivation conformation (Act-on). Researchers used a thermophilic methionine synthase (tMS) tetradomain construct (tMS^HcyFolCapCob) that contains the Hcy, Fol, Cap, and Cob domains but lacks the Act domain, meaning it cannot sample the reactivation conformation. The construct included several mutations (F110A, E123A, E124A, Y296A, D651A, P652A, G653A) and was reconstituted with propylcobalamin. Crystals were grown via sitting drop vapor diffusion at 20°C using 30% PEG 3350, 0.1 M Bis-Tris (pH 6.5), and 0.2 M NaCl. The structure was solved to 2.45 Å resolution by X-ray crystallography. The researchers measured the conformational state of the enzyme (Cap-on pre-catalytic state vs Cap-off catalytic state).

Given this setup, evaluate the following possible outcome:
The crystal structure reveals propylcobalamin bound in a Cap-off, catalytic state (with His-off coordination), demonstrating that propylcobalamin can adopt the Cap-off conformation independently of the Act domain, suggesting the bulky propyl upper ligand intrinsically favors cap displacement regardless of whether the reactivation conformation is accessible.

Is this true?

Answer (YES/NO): NO